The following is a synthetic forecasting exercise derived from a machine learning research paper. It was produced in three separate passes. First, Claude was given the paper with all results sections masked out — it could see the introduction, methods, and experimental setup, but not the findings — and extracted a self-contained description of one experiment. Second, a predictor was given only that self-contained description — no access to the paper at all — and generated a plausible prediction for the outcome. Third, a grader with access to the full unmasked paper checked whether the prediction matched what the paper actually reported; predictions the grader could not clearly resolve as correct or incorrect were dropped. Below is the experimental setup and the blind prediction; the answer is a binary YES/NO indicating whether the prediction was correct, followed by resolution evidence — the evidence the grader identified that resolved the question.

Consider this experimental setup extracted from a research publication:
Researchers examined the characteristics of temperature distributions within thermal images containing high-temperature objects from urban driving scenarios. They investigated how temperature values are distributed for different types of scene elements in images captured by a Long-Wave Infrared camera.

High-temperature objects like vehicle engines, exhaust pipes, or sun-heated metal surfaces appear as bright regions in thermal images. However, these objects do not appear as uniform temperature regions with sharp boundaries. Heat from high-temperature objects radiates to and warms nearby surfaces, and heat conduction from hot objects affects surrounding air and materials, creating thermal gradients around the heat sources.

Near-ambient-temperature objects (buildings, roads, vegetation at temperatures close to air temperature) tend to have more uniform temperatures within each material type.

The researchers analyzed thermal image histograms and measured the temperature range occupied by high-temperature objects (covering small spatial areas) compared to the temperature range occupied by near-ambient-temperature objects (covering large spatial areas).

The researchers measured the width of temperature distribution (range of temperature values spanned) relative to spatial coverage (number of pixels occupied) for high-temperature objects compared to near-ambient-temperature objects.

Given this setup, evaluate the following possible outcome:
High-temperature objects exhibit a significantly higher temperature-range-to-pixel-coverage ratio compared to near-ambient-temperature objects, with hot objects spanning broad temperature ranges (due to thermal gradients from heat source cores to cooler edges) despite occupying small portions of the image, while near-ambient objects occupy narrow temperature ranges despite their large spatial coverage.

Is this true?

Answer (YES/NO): YES